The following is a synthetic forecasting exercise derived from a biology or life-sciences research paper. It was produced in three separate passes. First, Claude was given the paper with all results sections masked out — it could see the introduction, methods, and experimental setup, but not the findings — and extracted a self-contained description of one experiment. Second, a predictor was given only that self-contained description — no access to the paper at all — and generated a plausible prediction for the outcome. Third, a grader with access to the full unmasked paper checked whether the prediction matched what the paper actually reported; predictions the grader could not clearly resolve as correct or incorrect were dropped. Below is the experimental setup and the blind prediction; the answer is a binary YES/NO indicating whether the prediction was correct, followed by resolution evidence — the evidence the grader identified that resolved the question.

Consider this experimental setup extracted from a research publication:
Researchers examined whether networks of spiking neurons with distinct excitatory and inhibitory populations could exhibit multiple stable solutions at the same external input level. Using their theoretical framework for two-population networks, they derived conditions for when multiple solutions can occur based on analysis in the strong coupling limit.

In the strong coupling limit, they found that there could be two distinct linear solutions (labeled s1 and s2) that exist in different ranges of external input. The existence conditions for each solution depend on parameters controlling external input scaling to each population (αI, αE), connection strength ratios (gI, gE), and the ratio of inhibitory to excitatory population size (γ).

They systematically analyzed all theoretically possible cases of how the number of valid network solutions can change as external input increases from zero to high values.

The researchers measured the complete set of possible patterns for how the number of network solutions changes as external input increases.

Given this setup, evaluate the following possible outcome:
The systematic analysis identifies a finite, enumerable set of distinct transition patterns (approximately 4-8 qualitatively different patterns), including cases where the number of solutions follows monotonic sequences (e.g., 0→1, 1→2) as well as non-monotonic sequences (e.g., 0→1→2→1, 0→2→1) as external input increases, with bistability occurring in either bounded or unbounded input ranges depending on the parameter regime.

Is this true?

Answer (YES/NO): NO